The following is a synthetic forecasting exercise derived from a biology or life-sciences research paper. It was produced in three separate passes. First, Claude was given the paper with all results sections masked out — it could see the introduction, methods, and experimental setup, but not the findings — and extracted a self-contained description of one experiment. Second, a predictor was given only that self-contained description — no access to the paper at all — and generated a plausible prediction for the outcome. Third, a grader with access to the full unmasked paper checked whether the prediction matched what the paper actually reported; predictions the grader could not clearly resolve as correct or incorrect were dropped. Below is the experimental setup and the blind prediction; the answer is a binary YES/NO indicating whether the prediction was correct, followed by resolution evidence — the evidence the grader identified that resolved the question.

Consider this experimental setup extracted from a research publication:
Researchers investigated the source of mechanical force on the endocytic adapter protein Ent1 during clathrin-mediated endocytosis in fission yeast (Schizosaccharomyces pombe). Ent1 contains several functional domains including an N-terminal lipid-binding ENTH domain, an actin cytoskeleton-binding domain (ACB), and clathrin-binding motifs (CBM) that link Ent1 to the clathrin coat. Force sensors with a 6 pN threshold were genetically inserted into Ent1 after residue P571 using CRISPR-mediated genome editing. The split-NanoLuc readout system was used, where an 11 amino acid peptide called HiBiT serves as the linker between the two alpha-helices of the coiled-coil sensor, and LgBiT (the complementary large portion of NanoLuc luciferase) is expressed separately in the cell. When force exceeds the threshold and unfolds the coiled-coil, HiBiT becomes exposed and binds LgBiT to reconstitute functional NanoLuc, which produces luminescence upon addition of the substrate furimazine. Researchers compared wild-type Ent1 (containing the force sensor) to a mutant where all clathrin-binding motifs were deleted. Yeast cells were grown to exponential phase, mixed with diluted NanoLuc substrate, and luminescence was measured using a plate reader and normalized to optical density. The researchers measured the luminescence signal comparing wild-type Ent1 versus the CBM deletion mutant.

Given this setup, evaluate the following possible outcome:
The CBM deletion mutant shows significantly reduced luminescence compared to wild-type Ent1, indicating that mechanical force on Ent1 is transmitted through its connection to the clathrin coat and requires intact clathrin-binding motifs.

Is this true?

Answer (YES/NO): NO